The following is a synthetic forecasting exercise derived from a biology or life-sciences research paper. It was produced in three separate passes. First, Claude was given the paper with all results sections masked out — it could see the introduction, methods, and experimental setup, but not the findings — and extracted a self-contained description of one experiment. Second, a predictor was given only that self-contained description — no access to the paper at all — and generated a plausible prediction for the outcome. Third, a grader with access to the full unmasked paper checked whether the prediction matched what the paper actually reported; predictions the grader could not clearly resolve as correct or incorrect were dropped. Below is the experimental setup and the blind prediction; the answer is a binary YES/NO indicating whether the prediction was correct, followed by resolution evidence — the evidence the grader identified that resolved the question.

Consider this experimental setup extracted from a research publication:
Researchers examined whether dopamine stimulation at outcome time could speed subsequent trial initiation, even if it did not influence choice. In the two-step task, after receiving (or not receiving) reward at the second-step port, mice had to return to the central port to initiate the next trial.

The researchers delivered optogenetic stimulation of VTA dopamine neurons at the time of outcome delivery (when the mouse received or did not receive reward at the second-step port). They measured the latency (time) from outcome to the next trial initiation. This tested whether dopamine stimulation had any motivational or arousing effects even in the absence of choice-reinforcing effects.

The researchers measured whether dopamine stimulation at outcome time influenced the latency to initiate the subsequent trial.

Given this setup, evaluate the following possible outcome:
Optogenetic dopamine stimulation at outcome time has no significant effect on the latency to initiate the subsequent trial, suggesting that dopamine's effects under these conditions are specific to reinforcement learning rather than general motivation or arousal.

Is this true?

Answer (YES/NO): NO